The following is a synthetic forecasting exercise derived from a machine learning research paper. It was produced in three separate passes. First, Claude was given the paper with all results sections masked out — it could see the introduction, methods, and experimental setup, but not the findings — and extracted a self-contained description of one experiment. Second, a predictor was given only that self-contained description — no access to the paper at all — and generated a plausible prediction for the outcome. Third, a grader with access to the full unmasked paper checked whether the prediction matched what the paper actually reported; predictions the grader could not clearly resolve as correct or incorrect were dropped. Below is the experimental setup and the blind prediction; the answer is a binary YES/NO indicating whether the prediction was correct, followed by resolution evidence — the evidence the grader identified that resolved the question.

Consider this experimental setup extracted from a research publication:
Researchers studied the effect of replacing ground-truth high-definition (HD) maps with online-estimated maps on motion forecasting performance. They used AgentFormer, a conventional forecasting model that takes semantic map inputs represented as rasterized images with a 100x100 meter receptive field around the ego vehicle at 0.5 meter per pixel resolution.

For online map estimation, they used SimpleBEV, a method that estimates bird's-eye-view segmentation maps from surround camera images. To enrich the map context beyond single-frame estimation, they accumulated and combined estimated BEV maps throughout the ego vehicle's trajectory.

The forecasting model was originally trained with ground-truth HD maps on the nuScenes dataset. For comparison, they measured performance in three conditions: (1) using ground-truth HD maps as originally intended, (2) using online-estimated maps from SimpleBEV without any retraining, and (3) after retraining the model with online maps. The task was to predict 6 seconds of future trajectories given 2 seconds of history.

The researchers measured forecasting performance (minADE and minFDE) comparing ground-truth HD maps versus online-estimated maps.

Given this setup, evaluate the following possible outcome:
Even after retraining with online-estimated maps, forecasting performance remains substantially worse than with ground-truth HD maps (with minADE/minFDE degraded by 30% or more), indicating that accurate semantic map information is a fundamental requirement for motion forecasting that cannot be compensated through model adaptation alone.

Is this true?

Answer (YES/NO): NO